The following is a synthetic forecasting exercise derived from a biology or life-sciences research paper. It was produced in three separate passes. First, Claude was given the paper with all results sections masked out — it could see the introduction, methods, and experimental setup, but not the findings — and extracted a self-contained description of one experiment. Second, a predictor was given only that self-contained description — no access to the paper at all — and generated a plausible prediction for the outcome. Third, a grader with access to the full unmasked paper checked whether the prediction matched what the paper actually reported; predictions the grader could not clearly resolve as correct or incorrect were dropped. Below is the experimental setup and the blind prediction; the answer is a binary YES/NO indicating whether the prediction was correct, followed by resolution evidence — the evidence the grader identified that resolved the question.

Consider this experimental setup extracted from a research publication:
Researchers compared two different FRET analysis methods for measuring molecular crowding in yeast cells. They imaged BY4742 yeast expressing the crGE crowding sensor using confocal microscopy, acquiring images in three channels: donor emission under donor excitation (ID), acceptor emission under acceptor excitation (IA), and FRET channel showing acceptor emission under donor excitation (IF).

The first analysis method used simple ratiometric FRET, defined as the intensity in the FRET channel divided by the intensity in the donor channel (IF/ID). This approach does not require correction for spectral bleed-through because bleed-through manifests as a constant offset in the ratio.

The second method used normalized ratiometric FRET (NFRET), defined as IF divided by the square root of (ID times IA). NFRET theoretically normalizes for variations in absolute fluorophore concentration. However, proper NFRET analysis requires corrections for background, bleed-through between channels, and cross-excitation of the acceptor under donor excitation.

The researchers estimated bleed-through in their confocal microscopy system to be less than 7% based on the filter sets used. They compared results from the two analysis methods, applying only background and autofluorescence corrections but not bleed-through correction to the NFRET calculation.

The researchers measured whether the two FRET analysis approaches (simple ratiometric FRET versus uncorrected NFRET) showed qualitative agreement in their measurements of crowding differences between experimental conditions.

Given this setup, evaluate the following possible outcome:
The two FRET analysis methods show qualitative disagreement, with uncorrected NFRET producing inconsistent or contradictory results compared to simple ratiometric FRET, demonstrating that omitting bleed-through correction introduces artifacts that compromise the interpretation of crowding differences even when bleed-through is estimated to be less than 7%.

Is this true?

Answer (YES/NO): NO